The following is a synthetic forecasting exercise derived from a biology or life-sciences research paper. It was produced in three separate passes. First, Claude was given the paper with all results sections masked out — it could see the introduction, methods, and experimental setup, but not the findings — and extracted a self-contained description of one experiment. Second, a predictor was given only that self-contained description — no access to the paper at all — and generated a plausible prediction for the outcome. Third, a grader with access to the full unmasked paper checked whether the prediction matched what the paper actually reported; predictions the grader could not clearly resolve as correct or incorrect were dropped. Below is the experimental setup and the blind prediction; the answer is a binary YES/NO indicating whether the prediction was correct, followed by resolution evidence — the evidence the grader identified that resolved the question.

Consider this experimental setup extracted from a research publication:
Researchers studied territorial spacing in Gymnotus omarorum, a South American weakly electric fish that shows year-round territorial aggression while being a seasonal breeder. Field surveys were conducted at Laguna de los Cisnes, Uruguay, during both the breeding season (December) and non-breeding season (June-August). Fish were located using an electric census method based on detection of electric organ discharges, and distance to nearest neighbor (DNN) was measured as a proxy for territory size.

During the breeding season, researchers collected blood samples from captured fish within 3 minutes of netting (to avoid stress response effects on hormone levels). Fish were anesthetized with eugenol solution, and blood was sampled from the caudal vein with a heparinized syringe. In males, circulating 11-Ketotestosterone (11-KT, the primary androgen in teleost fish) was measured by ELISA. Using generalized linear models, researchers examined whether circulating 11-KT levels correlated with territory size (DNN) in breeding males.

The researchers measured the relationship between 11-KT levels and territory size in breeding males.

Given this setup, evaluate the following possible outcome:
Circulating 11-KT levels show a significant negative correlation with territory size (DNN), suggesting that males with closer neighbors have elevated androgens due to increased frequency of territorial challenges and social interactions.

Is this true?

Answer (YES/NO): NO